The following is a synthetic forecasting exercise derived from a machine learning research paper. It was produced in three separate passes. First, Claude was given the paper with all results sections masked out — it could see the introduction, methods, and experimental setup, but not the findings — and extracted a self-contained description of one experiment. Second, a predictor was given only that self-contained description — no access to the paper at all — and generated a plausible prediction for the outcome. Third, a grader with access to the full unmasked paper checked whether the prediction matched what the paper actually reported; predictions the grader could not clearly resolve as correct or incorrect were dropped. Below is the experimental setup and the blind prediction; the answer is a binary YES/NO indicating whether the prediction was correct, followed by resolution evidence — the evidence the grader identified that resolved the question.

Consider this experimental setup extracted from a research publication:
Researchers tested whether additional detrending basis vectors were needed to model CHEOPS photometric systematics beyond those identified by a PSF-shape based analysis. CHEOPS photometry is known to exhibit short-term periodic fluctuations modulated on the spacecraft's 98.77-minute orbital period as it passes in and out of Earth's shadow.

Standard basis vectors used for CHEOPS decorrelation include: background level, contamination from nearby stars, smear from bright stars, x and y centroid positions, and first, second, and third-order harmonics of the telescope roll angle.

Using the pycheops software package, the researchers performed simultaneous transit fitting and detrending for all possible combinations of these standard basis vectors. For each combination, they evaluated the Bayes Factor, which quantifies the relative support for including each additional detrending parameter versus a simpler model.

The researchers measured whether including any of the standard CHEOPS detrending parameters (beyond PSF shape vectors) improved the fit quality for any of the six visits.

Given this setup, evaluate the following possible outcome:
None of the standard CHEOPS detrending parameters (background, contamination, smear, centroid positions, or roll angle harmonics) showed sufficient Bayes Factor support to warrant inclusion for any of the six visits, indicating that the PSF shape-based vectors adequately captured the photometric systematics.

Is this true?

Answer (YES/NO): YES